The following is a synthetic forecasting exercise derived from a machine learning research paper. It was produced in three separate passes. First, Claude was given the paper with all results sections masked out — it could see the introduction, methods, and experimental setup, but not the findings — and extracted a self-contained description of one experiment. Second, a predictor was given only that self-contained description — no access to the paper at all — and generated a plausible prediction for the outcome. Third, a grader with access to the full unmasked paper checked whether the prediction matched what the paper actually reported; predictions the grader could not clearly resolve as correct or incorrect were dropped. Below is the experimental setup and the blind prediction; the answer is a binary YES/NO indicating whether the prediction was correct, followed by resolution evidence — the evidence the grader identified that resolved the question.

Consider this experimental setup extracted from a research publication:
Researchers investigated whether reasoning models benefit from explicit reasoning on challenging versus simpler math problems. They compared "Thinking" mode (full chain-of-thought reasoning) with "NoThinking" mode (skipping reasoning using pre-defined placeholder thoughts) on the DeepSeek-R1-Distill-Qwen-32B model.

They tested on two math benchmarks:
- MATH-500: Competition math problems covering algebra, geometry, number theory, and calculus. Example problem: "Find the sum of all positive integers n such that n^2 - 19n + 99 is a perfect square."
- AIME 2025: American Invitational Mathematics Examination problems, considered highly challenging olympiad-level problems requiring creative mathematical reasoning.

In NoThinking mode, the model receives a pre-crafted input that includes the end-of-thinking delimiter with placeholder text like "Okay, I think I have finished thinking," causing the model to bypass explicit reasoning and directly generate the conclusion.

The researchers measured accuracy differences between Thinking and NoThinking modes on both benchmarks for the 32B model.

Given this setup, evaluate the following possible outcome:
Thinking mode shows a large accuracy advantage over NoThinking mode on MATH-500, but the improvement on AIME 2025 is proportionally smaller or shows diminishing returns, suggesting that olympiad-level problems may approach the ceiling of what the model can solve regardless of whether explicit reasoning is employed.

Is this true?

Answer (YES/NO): NO